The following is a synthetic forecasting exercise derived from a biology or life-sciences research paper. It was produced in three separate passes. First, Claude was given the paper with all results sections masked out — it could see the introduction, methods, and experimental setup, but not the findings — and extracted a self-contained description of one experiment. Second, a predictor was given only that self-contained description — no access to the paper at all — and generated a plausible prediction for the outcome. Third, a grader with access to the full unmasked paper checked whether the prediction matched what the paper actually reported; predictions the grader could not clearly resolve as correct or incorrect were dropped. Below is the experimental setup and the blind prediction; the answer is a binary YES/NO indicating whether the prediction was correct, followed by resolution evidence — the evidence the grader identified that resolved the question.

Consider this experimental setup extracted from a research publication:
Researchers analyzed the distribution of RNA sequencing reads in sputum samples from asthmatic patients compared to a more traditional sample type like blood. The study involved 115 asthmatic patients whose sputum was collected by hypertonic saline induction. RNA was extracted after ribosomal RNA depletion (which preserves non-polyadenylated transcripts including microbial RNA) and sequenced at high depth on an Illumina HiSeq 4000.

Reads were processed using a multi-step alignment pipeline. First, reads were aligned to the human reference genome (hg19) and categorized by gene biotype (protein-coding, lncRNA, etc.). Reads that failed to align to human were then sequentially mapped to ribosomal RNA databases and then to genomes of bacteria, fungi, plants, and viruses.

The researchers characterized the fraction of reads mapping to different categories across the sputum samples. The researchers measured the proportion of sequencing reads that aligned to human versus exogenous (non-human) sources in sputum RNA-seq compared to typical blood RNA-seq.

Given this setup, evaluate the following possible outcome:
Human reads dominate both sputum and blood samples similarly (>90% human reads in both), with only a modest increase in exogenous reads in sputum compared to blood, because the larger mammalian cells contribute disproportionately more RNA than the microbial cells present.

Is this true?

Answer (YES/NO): NO